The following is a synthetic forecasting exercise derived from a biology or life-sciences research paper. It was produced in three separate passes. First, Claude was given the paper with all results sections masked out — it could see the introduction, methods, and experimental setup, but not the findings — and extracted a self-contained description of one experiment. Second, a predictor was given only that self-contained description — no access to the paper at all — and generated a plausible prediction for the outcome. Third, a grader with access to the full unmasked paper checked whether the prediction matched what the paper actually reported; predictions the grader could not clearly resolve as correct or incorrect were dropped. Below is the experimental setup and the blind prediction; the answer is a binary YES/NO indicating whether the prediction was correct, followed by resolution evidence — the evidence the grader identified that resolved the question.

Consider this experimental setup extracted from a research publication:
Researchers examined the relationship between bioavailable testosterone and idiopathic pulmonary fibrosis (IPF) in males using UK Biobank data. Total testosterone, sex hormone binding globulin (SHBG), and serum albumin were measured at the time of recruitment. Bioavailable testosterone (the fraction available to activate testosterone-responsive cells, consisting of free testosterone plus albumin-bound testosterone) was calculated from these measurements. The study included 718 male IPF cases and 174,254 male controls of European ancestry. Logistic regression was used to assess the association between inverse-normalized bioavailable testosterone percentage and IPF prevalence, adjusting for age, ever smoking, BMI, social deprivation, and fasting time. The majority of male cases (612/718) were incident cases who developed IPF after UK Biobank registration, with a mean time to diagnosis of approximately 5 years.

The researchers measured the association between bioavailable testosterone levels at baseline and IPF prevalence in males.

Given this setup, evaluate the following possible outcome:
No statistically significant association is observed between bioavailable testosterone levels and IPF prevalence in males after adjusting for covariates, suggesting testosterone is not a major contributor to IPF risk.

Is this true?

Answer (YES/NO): NO